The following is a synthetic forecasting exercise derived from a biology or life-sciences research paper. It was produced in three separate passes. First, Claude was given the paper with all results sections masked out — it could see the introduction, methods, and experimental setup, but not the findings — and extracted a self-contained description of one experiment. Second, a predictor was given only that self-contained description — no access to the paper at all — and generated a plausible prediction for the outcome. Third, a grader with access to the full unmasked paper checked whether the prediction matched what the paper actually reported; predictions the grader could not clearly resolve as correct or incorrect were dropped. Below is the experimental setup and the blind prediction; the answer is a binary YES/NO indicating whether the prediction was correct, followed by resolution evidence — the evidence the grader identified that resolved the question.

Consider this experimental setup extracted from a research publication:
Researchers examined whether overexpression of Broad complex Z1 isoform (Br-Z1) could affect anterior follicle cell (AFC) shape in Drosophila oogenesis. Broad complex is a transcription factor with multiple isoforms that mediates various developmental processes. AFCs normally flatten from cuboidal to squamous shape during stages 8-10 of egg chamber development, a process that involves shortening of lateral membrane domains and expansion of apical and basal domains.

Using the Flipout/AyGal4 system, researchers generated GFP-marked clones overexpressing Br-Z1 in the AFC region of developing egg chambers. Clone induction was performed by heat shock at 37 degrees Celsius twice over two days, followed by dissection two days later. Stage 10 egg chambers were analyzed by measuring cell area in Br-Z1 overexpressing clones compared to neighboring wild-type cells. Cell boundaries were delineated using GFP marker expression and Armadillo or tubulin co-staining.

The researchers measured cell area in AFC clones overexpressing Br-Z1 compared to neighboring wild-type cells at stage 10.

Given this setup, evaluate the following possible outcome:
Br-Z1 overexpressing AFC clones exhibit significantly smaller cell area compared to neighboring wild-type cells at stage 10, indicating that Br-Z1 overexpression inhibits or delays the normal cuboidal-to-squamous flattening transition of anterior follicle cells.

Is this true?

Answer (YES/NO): YES